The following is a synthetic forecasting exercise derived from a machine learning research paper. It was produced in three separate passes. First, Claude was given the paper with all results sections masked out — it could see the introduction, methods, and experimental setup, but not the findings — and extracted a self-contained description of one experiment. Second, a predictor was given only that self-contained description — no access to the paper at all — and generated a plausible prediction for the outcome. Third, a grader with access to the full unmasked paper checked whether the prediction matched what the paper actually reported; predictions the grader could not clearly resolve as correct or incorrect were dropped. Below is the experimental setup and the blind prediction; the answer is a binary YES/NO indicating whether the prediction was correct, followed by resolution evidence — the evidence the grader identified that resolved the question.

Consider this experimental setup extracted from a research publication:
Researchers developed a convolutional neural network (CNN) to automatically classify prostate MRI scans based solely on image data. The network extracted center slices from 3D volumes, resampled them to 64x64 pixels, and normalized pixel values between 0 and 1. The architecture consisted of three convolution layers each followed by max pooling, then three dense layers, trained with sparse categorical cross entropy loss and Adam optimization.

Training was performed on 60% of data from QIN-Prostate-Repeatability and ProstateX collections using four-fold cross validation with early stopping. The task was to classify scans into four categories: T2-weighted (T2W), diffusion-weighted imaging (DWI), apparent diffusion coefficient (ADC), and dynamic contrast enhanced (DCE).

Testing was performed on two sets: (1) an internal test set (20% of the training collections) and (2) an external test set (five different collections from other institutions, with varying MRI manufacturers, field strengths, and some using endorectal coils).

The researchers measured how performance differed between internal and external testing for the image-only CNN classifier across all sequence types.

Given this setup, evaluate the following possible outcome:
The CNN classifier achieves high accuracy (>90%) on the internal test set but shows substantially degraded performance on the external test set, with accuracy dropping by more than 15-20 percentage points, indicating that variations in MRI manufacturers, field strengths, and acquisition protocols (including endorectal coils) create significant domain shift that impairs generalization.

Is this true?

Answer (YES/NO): NO